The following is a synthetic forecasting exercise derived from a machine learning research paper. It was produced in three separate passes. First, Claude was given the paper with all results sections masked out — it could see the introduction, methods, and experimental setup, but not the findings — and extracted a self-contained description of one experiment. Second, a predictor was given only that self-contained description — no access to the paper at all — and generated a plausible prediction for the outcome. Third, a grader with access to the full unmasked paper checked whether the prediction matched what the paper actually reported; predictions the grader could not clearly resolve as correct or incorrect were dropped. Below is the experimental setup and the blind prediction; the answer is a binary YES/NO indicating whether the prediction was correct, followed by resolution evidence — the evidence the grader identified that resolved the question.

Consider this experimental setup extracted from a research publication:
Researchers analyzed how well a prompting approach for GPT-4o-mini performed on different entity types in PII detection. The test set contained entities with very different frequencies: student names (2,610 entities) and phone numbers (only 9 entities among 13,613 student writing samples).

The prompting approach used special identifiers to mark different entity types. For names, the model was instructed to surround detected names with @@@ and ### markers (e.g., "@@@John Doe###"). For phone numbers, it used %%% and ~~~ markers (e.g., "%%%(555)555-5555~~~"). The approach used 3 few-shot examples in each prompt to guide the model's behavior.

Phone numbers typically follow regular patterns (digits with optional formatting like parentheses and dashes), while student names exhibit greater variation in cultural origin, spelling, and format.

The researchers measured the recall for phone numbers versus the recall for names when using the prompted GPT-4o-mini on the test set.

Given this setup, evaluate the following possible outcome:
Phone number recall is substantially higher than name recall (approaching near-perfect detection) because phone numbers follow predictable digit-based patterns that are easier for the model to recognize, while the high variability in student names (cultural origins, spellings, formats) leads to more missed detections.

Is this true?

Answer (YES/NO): NO